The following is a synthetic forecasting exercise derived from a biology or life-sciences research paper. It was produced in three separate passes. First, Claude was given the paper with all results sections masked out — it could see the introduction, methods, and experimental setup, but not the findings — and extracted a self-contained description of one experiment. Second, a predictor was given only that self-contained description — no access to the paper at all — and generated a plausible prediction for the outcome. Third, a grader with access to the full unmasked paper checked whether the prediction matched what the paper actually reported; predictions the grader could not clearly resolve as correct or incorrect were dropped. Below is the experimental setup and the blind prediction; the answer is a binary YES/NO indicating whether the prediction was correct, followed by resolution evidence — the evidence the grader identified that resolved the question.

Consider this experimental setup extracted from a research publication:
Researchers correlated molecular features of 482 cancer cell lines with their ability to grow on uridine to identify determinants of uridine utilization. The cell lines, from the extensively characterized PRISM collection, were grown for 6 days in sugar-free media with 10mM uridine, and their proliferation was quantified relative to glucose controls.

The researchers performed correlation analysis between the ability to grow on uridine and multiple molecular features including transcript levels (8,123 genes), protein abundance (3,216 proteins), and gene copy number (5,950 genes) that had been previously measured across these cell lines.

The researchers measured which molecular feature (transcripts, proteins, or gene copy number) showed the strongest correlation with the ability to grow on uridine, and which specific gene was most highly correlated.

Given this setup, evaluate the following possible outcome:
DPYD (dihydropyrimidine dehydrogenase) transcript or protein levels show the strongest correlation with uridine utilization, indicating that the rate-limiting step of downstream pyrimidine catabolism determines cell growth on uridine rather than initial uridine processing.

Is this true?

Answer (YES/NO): NO